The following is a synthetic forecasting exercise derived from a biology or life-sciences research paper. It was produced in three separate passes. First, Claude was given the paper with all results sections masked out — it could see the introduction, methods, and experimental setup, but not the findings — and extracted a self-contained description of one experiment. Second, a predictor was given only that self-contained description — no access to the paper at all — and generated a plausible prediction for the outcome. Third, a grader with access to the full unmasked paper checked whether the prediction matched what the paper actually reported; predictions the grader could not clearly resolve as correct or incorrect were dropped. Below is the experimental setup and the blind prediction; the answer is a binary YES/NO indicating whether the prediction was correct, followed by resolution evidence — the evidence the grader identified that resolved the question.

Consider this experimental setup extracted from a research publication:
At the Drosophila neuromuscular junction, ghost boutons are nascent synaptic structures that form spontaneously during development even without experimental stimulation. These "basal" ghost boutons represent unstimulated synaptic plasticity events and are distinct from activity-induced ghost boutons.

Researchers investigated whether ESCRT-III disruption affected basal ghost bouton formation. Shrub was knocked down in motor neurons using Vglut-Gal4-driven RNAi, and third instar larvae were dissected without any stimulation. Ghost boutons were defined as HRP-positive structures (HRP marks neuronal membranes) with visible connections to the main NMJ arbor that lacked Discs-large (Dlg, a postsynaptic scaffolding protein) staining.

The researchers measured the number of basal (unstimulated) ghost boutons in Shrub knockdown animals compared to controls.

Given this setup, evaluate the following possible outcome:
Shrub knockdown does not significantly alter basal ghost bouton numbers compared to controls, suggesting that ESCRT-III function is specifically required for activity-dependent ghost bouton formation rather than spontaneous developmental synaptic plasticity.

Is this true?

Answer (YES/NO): NO